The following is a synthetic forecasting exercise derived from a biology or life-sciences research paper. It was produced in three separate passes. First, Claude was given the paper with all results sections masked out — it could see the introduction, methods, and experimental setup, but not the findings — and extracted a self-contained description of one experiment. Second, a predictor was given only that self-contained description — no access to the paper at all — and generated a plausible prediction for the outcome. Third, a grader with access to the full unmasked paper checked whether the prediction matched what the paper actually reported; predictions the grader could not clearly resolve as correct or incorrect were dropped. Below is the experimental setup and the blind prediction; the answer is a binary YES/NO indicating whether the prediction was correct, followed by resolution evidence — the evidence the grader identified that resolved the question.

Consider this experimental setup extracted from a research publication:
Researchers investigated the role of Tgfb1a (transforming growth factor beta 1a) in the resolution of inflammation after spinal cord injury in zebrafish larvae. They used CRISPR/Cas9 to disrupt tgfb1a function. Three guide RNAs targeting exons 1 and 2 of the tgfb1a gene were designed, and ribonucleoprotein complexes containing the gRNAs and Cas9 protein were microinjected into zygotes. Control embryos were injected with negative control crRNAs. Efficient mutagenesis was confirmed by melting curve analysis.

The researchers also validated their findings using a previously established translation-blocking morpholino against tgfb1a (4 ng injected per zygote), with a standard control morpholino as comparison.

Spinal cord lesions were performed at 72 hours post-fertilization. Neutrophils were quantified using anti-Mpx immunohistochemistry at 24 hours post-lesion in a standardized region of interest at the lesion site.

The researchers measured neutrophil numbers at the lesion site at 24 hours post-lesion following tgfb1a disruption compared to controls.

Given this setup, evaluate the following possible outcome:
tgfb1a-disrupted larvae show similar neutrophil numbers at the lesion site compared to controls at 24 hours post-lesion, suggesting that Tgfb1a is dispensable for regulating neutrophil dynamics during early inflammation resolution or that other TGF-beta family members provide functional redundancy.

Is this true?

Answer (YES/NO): NO